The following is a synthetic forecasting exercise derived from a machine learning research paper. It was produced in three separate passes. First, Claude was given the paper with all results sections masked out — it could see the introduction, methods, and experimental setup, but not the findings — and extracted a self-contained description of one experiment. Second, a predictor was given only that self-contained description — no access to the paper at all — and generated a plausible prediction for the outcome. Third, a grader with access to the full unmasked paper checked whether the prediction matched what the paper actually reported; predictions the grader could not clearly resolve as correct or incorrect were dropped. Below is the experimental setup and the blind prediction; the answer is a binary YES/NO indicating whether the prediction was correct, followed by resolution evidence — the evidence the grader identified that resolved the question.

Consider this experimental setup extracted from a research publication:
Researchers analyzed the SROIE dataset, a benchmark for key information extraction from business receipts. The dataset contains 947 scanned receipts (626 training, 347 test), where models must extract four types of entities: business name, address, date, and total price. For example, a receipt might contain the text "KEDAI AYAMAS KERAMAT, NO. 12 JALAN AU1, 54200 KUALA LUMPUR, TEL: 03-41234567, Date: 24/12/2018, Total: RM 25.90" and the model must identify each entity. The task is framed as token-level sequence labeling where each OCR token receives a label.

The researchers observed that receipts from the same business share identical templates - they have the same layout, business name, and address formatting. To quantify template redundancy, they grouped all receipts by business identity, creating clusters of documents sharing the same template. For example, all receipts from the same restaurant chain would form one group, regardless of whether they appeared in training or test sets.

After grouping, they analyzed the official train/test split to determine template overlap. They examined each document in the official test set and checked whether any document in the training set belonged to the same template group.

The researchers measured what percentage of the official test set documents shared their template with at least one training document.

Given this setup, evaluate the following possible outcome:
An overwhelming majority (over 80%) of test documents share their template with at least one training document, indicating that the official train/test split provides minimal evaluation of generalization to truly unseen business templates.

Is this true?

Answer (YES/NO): NO